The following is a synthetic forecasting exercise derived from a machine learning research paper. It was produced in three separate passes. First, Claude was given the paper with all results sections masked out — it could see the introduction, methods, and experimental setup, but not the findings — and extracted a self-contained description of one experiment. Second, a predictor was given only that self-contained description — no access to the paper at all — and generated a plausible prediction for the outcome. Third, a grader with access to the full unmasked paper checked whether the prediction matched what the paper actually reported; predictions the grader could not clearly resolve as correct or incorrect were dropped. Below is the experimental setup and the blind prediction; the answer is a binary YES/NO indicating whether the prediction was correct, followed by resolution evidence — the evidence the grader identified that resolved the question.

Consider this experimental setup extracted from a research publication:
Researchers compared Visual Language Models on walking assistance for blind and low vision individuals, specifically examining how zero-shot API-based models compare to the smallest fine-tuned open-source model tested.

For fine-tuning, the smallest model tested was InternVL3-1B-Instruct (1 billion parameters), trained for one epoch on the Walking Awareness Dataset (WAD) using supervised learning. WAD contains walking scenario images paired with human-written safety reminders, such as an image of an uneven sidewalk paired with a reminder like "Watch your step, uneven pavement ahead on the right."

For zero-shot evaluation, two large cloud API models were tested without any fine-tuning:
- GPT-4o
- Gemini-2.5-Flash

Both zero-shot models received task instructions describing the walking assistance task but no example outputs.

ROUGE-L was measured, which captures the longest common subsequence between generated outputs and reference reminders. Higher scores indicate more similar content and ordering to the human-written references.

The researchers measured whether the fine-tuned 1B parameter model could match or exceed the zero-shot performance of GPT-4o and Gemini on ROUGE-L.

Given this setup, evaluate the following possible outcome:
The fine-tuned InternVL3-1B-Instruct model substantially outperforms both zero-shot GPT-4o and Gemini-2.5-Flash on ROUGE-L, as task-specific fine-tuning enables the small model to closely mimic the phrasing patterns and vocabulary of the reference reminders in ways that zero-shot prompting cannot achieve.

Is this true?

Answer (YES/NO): YES